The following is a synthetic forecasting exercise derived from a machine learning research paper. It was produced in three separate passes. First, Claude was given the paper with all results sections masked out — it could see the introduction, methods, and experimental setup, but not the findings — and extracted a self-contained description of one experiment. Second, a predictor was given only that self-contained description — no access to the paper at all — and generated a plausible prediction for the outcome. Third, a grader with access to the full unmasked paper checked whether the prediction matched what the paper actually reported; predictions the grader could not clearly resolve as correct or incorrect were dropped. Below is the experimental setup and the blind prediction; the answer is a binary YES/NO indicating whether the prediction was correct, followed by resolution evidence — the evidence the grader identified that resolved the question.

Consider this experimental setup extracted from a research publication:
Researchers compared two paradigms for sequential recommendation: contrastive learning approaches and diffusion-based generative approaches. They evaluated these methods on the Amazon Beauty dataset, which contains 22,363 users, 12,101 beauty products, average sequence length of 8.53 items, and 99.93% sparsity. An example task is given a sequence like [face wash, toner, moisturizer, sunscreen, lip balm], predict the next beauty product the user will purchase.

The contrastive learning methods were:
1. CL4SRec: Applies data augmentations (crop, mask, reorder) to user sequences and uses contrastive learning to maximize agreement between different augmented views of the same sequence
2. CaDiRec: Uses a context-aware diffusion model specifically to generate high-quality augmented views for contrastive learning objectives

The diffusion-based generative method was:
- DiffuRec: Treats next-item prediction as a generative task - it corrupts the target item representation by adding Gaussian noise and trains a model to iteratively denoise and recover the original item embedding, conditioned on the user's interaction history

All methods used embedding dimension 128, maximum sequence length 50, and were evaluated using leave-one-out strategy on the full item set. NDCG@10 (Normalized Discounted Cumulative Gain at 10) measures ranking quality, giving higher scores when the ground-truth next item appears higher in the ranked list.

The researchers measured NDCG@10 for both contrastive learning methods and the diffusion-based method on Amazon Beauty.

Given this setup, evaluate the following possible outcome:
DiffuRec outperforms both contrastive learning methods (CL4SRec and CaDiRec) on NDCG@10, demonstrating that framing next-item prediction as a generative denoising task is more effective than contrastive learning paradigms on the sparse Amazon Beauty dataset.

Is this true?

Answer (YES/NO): YES